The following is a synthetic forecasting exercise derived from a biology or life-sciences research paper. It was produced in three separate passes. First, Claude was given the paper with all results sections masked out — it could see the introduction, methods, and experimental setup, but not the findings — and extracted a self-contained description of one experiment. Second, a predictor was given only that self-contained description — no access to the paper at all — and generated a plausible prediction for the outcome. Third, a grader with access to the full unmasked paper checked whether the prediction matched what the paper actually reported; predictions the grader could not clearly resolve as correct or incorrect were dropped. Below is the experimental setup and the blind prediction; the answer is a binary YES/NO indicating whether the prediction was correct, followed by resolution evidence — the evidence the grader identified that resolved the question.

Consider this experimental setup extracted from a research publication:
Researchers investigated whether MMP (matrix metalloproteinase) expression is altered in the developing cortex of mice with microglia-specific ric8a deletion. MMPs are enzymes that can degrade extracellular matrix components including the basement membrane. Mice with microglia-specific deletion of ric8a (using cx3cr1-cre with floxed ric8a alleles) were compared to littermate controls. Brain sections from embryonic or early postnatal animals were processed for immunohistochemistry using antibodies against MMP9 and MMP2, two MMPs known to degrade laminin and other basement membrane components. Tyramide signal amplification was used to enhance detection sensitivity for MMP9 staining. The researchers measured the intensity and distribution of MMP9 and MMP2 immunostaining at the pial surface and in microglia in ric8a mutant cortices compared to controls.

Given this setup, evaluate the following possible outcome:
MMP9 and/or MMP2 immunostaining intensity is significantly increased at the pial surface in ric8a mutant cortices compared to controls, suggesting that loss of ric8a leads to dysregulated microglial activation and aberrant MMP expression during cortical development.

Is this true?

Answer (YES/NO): YES